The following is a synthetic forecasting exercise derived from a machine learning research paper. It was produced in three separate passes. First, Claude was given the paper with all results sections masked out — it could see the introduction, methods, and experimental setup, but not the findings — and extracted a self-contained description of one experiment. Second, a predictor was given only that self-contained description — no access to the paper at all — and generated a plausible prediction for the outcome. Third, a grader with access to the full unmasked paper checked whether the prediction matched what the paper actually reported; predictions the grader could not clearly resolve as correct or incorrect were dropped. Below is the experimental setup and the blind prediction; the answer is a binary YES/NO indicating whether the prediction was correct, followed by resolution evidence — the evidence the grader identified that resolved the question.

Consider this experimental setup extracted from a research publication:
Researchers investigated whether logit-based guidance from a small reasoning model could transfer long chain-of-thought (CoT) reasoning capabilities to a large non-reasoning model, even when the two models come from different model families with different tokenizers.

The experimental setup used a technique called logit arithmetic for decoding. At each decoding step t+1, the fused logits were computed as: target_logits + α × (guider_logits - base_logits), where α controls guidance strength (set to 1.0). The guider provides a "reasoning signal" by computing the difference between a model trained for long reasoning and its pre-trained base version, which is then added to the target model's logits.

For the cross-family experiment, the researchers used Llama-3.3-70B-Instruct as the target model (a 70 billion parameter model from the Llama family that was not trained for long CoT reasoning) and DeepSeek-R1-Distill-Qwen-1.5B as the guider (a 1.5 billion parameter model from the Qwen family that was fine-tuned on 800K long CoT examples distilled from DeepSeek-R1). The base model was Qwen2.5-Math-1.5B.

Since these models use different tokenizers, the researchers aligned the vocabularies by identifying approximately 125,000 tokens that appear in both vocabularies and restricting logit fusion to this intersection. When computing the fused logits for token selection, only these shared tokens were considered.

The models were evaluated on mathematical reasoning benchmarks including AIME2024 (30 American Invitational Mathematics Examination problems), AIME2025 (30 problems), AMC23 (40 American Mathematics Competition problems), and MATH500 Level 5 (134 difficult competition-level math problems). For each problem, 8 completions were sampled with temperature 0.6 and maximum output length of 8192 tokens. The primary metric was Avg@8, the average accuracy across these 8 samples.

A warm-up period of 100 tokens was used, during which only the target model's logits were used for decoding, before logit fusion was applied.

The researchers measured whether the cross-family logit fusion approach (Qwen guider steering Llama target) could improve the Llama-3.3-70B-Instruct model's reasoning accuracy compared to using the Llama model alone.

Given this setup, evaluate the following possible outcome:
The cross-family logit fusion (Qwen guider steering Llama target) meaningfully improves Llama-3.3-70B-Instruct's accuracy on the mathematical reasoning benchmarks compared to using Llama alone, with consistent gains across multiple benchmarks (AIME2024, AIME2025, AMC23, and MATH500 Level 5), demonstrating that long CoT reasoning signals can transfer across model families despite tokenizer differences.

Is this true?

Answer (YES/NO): NO